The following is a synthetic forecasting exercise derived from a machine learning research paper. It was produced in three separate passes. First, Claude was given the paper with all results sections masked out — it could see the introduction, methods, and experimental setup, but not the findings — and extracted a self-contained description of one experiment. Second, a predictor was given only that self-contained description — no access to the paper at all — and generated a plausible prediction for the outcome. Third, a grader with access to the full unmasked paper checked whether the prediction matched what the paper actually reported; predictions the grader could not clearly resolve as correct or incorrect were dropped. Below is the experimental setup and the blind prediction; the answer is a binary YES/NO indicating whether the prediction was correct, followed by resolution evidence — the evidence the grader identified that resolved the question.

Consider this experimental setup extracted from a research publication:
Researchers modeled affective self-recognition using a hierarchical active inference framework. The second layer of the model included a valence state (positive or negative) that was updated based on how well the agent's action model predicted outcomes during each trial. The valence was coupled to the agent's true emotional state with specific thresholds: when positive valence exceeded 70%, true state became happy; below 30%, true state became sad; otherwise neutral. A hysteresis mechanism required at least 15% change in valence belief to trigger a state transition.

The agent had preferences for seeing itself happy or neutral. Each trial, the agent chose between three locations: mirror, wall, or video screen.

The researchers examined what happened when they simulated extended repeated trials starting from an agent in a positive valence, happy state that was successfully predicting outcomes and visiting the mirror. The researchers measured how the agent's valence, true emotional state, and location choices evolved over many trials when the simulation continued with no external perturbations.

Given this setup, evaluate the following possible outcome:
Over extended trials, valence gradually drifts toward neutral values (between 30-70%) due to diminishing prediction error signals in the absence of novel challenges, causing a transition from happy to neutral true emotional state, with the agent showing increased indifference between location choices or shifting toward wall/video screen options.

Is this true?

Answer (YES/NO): NO